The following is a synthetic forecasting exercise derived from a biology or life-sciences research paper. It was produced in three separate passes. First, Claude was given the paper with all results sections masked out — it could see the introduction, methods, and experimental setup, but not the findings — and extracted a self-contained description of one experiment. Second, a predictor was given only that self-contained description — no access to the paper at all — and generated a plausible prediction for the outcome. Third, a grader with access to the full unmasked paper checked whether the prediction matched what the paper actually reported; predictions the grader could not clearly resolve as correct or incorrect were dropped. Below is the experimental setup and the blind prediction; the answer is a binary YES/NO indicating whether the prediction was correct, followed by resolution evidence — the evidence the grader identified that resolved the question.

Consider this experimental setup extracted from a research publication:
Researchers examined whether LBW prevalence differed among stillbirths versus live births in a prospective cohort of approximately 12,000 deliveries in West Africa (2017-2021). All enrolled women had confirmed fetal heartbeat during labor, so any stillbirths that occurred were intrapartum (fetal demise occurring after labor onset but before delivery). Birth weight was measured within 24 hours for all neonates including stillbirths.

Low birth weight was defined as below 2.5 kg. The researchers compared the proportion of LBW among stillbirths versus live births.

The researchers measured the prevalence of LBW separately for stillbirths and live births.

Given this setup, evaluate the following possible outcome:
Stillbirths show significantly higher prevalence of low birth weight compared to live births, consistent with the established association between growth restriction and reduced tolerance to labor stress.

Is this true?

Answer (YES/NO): YES